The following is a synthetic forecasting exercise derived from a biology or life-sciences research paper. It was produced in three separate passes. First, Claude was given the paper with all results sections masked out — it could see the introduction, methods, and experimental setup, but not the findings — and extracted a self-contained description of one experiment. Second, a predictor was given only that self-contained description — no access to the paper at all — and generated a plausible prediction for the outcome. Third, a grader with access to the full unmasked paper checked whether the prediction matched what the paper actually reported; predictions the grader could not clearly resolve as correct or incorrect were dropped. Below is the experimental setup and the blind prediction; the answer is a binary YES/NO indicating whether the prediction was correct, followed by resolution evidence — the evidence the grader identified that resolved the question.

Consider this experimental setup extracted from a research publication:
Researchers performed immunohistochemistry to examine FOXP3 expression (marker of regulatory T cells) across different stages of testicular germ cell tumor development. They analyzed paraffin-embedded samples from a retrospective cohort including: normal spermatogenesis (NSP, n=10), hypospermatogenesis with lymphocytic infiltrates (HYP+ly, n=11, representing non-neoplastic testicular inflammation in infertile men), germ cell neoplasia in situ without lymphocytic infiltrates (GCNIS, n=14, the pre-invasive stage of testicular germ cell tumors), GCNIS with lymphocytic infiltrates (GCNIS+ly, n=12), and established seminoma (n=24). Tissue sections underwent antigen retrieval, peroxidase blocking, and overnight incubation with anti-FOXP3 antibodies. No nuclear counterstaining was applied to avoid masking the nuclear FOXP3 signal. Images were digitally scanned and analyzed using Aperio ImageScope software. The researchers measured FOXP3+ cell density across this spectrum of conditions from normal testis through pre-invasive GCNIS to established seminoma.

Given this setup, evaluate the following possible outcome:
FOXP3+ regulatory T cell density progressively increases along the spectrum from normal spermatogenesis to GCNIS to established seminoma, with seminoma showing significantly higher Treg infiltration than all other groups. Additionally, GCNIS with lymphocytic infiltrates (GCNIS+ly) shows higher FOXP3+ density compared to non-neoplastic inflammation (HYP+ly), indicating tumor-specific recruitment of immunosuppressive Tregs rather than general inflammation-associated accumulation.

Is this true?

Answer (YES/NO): YES